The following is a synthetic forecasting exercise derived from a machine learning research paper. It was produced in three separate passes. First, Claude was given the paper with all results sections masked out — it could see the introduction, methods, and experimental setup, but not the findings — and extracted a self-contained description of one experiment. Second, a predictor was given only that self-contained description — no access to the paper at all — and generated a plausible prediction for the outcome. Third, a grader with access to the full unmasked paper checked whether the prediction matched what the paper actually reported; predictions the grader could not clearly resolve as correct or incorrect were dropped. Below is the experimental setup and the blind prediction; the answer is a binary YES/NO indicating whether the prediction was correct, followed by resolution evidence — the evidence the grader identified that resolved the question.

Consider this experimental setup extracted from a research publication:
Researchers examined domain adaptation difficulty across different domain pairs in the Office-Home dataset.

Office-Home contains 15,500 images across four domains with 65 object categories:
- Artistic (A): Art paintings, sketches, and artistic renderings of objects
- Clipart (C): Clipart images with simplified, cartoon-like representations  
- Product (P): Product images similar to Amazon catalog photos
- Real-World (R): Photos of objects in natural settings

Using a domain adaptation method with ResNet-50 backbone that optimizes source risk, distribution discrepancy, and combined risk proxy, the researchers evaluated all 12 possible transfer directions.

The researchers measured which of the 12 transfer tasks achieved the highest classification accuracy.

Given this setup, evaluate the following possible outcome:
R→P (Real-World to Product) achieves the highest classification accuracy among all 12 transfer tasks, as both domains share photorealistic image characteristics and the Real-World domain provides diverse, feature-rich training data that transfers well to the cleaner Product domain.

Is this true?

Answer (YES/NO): YES